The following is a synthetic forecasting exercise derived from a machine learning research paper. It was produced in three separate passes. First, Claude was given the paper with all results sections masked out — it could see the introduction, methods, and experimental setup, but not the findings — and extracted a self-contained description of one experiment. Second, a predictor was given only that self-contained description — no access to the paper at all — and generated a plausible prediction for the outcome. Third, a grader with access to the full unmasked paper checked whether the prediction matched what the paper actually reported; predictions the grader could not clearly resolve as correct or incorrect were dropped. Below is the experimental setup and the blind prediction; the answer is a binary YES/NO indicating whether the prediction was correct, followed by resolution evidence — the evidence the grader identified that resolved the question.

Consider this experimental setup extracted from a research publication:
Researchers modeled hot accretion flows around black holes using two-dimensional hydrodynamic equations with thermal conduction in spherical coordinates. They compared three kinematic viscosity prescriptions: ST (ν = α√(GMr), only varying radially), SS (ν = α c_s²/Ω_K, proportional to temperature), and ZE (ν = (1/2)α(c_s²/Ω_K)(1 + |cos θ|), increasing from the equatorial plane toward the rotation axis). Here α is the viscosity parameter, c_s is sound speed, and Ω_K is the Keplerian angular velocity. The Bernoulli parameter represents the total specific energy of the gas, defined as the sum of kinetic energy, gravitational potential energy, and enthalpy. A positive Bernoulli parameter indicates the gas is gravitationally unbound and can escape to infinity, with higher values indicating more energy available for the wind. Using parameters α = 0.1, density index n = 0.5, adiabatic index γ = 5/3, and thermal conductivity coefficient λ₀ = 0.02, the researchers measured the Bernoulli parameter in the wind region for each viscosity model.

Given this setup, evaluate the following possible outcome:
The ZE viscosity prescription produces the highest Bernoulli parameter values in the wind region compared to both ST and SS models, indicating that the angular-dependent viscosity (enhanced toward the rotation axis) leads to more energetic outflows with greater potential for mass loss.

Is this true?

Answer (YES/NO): NO